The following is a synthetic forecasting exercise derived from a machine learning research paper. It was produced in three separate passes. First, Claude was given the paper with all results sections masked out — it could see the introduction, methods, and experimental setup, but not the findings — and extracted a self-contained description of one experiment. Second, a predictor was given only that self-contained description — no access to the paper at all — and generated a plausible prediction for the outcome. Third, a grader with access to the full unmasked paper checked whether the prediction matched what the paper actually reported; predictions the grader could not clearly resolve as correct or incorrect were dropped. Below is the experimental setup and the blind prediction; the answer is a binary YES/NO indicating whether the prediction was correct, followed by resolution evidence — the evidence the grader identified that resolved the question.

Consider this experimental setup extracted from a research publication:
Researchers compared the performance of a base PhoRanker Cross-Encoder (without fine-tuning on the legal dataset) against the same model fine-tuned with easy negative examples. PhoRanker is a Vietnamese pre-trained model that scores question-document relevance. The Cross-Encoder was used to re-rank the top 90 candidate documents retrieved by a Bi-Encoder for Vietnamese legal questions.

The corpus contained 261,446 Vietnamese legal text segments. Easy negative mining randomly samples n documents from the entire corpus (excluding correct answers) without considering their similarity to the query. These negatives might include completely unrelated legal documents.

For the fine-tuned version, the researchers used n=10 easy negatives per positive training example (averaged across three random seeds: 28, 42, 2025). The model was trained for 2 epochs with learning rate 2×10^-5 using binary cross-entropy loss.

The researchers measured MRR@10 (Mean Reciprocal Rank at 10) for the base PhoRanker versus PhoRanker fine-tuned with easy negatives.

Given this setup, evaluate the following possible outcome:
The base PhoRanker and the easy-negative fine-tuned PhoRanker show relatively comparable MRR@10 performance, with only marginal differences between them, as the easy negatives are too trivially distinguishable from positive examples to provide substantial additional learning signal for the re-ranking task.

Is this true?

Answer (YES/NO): YES